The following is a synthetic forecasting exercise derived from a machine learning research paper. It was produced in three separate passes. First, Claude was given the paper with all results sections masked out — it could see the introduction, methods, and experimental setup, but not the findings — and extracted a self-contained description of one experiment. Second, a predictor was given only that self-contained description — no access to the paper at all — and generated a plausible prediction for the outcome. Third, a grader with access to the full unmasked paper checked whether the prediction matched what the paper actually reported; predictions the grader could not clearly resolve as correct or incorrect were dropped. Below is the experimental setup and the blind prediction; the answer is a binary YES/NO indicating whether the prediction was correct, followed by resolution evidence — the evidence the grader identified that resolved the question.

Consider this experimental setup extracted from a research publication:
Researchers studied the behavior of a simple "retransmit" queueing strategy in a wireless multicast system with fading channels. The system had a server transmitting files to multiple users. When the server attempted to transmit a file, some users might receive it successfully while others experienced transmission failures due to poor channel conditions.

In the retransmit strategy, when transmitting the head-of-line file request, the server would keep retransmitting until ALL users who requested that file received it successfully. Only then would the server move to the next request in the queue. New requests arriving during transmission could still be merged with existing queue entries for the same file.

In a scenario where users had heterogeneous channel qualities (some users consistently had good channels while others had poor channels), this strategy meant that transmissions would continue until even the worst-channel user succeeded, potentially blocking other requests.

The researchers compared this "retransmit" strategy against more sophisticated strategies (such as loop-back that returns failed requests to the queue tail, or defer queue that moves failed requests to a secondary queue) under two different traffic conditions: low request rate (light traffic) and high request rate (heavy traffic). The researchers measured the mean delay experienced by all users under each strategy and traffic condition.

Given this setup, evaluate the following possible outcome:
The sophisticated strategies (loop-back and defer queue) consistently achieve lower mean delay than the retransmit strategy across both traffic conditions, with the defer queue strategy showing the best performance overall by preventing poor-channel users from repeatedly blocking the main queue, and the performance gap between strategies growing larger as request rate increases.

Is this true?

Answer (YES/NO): NO